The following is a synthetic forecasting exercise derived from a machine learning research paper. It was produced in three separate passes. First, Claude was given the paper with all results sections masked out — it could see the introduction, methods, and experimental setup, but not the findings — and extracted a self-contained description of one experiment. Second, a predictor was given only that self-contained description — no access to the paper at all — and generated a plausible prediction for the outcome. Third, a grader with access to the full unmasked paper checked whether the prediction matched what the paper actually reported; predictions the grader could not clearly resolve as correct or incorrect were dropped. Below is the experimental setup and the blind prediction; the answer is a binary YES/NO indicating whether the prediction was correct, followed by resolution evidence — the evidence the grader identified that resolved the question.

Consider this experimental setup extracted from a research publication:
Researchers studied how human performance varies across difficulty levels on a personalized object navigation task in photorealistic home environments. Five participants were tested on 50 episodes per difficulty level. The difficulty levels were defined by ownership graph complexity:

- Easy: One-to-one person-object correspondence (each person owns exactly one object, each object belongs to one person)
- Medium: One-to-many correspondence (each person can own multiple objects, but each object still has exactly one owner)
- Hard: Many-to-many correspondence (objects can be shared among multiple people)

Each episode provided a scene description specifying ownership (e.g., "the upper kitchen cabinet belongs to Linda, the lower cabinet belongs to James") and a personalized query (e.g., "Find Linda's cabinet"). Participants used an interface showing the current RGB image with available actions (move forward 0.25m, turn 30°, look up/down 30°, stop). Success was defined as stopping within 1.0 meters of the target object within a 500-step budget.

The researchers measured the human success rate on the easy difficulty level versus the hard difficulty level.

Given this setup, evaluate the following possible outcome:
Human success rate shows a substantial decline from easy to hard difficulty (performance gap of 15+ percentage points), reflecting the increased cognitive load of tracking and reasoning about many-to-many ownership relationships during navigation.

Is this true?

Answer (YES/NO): NO